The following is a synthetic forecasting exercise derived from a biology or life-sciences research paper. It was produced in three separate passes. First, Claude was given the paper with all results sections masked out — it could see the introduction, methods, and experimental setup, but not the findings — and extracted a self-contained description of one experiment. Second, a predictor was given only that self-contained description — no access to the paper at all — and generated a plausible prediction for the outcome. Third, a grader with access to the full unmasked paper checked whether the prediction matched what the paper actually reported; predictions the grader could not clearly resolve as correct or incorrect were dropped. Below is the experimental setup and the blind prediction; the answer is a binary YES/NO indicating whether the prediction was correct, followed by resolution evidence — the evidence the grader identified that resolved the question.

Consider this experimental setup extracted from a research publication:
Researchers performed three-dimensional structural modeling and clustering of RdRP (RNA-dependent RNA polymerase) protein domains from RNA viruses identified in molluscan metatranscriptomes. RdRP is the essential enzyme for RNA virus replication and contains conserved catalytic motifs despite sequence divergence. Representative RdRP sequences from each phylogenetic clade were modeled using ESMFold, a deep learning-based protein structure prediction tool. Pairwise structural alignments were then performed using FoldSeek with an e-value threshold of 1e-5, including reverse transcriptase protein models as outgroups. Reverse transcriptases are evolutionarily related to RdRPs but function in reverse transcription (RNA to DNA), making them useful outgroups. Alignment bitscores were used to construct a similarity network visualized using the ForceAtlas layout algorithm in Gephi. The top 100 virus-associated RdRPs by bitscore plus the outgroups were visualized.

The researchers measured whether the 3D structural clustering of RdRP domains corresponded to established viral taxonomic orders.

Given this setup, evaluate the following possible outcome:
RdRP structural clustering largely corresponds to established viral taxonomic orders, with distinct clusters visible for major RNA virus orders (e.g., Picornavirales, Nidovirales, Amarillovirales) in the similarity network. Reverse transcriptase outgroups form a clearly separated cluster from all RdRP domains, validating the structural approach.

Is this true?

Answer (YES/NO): YES